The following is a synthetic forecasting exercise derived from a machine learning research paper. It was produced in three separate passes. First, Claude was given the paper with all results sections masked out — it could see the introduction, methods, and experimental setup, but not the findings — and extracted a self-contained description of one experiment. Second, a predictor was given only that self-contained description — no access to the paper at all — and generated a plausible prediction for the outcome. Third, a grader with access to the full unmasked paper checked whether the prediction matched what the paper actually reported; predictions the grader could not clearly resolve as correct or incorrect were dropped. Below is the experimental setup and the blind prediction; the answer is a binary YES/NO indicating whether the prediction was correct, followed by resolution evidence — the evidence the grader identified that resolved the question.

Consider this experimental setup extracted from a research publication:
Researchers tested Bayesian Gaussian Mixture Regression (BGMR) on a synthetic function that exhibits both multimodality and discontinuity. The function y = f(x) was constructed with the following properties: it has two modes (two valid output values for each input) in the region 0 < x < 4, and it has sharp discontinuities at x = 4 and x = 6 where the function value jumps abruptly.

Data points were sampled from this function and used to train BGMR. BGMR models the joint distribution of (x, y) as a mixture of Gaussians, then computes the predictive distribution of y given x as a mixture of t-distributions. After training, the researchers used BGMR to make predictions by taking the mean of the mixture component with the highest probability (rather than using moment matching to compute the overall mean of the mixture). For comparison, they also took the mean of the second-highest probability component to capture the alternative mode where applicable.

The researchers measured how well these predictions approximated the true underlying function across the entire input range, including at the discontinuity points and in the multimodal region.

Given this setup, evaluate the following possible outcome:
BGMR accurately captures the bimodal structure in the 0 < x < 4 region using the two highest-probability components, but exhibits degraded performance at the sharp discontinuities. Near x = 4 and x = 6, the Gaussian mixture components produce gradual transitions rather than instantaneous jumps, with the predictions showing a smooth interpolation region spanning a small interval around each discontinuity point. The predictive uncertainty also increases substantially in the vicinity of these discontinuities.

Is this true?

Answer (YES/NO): NO